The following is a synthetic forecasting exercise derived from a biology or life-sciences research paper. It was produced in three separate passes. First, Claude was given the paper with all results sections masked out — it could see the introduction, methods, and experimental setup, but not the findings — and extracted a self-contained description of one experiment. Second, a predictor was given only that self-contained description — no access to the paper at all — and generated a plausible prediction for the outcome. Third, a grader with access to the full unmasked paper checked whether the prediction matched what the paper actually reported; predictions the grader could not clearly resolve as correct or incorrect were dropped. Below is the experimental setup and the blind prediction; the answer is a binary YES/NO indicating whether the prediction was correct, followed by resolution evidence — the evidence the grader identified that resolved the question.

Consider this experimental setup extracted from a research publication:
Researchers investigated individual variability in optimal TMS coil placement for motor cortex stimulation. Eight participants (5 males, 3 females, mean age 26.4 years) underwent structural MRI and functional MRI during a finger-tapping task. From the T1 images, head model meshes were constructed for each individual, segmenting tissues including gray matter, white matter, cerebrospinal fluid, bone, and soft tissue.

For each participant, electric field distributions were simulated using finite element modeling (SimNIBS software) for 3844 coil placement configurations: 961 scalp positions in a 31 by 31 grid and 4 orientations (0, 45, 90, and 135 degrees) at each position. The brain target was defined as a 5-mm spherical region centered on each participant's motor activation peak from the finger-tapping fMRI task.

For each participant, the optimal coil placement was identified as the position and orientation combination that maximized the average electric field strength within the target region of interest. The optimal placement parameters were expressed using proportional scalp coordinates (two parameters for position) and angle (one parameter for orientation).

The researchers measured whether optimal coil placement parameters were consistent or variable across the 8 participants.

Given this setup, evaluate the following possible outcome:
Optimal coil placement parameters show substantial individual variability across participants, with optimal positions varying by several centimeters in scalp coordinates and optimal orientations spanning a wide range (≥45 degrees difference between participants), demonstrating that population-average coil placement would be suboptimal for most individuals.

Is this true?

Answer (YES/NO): YES